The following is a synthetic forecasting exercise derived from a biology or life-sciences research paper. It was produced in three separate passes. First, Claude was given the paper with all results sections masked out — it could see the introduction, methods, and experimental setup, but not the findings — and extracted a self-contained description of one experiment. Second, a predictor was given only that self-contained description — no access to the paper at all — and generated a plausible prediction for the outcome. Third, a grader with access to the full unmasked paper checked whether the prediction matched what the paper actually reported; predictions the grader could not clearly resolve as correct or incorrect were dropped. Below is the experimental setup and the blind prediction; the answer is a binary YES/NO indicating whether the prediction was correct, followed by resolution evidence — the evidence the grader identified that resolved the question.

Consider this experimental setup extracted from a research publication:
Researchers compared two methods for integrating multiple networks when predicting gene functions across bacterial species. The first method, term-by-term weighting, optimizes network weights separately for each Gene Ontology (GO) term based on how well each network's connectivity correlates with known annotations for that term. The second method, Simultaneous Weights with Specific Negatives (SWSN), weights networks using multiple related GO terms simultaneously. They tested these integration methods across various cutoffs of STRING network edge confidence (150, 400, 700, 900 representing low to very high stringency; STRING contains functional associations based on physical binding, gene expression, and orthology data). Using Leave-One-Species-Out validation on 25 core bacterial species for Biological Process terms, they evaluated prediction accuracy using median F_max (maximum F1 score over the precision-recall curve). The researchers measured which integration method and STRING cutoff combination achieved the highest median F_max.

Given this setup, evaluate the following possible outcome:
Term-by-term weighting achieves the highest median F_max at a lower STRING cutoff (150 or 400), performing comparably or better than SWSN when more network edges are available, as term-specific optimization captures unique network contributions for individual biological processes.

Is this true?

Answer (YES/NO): NO